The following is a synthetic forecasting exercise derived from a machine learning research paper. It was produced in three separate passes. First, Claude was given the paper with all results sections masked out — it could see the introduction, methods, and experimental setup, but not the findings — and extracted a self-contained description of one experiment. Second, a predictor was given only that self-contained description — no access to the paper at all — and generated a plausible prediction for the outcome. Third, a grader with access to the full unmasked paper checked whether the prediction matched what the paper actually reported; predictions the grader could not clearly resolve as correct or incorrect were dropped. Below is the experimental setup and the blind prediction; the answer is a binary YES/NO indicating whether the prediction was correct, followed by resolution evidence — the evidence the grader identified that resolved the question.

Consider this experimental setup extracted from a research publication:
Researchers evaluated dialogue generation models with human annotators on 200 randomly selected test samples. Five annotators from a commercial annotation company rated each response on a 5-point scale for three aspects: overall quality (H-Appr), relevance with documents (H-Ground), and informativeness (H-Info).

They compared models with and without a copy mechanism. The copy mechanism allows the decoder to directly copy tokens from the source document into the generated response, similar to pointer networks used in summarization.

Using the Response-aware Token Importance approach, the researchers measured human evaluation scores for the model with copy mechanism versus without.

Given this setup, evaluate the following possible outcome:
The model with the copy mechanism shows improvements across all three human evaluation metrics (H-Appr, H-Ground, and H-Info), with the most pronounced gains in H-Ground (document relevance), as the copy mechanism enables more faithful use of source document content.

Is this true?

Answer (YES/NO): NO